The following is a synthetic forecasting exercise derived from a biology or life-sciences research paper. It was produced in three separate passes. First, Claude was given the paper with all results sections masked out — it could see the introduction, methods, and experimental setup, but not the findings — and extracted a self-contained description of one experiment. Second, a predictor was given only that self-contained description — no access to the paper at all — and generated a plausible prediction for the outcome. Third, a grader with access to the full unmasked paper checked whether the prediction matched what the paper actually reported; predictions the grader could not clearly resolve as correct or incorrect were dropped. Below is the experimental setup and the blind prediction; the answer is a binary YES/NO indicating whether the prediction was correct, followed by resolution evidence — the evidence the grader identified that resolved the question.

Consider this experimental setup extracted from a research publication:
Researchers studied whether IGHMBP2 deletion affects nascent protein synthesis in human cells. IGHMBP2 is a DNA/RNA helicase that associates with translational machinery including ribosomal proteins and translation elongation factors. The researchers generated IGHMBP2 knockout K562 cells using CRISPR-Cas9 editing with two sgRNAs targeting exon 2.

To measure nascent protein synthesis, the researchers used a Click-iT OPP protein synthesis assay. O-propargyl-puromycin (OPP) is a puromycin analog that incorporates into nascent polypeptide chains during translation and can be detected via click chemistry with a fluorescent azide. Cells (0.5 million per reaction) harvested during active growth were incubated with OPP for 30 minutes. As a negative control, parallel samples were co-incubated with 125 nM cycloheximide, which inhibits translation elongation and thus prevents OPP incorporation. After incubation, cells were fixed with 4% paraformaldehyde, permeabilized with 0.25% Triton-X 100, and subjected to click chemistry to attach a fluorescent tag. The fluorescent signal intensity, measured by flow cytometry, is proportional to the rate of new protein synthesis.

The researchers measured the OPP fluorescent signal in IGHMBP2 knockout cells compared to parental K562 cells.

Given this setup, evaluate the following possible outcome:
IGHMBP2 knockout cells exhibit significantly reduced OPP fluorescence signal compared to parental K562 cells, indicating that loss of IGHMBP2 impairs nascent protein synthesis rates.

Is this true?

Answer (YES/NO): YES